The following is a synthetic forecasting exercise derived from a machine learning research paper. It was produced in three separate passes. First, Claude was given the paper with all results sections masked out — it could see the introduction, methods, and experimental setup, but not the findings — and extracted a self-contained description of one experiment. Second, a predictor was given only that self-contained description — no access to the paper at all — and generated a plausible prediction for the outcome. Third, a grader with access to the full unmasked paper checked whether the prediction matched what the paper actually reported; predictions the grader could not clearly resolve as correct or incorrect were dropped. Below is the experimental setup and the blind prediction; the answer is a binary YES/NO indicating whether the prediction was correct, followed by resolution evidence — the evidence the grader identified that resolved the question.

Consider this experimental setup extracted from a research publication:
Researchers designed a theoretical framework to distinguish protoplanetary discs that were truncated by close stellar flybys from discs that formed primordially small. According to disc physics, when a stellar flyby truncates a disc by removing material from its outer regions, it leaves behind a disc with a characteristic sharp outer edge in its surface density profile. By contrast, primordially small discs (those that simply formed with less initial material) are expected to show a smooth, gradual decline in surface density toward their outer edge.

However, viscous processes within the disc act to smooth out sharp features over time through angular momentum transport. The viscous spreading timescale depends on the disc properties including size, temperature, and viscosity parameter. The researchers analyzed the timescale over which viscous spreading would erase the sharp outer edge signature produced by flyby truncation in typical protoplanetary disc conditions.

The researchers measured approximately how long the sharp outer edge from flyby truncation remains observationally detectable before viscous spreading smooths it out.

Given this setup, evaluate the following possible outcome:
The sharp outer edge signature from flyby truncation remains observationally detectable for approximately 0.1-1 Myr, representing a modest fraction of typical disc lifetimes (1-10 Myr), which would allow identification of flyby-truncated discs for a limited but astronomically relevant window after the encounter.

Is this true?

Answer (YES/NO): NO